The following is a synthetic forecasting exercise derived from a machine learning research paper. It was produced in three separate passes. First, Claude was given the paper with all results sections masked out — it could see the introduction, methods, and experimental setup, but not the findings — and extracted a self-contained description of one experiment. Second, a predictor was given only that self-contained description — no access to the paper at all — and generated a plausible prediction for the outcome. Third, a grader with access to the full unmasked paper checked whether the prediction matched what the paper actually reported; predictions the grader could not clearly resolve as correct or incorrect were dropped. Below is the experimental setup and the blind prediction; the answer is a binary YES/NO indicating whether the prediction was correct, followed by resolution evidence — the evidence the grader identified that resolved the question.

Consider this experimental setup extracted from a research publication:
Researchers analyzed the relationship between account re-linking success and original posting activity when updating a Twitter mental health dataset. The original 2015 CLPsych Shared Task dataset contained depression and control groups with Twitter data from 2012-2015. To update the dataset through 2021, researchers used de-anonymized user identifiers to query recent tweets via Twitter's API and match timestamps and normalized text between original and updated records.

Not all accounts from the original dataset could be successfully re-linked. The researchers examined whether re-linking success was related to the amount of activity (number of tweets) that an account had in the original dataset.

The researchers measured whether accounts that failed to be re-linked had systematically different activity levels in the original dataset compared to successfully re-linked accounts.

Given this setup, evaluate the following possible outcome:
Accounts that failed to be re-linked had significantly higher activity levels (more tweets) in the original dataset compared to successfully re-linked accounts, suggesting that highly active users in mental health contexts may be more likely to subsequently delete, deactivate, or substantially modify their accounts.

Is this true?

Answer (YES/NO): NO